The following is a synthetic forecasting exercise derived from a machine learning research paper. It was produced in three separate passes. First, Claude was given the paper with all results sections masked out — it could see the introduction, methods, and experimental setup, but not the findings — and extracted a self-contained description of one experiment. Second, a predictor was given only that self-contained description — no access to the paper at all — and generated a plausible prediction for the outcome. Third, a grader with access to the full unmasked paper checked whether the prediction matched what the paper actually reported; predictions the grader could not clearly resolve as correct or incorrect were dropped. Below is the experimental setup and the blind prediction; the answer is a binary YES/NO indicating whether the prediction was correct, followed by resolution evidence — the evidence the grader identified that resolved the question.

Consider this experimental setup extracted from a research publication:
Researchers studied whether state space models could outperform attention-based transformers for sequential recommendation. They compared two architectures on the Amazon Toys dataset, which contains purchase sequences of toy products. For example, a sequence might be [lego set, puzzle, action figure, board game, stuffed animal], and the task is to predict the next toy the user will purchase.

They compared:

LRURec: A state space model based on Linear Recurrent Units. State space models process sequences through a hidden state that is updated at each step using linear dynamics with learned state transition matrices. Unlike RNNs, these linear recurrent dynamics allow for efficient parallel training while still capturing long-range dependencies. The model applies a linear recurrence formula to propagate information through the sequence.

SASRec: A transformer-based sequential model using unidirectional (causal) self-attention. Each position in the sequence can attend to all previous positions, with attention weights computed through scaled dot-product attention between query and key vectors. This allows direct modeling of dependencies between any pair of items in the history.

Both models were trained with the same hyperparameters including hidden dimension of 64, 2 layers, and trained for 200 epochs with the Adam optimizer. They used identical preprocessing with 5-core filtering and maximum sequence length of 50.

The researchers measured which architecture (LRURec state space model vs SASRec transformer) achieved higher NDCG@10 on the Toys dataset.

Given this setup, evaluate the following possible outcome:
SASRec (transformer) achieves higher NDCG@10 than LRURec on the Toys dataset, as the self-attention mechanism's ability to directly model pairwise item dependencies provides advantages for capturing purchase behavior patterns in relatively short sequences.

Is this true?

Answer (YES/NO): NO